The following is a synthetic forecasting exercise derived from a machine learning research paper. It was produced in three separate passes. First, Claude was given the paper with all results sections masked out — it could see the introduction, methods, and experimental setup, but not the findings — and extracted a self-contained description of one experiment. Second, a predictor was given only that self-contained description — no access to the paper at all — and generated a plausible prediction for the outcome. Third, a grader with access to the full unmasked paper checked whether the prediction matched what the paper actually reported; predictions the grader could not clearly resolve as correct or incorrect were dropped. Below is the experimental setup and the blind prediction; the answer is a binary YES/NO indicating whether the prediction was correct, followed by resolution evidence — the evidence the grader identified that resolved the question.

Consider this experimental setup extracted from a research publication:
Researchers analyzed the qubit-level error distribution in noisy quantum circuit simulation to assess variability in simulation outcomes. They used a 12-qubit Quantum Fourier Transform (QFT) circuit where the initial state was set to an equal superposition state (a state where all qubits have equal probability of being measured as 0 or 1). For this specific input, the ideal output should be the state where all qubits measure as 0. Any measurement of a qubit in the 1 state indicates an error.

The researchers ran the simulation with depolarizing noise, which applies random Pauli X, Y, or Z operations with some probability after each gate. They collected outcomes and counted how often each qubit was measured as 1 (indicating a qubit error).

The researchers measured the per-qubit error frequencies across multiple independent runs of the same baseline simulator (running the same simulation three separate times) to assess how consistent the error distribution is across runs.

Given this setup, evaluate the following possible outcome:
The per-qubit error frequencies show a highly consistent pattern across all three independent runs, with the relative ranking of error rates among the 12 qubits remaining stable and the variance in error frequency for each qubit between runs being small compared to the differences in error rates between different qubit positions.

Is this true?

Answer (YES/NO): YES